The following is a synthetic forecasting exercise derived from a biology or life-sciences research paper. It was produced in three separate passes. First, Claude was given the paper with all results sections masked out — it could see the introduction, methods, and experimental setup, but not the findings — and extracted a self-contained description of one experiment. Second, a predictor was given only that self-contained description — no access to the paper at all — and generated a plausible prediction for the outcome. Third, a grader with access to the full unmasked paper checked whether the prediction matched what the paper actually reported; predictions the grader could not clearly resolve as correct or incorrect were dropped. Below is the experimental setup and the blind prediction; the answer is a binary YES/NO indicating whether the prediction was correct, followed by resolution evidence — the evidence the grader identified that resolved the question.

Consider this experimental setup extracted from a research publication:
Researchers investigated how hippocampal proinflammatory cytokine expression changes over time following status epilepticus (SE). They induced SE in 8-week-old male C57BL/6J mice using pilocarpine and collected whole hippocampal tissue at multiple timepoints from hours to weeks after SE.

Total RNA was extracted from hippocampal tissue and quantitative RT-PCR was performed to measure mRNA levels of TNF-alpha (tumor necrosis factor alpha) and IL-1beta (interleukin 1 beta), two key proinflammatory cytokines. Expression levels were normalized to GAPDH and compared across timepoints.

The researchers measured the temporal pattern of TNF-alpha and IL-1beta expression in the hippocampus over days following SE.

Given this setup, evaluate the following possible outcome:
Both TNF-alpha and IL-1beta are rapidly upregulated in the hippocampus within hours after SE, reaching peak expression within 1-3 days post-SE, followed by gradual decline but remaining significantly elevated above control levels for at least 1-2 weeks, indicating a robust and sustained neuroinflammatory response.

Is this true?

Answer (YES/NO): NO